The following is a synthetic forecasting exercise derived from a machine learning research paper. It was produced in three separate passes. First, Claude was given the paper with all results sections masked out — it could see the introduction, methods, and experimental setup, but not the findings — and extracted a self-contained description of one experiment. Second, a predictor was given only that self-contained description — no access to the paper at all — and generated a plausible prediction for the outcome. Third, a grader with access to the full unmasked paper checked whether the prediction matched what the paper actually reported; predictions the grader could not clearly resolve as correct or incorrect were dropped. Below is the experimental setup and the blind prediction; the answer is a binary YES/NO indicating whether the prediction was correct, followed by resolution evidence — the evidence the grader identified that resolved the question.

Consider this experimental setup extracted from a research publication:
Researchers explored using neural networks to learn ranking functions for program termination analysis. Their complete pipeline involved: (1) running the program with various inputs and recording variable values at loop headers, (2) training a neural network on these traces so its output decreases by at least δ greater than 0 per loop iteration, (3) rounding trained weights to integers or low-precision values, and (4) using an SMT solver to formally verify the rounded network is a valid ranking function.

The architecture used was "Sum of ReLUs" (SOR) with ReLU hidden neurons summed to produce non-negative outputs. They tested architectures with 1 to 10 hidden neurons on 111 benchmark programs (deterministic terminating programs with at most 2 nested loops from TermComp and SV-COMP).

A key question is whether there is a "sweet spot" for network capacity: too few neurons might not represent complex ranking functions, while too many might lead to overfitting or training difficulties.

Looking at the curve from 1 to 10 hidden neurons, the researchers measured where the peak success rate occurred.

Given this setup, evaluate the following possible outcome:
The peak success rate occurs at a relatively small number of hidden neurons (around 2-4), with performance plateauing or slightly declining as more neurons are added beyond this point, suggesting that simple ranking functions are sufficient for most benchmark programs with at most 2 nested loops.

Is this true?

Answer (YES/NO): YES